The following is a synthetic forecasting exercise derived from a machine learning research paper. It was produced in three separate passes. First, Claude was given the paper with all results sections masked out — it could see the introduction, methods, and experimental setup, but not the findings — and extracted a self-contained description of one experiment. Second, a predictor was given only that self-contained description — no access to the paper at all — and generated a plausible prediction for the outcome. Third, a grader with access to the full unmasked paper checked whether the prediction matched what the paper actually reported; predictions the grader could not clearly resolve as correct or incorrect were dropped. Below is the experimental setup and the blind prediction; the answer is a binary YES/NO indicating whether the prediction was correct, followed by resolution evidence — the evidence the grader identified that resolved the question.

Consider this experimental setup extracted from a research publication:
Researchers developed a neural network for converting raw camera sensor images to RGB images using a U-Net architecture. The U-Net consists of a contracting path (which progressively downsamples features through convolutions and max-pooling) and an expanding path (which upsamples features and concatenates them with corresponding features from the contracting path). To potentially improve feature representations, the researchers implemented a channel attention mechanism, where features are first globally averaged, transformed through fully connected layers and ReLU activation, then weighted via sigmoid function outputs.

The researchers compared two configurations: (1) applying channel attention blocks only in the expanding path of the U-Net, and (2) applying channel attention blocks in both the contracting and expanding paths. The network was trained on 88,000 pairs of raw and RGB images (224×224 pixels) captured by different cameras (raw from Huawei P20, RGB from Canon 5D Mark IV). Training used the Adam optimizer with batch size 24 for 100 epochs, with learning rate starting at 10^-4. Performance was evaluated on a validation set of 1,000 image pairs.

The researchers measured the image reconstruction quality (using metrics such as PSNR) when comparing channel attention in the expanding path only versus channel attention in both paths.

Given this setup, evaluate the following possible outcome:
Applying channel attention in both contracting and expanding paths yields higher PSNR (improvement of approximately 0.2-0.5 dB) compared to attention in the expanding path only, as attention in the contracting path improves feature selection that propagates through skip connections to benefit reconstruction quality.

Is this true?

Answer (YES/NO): NO